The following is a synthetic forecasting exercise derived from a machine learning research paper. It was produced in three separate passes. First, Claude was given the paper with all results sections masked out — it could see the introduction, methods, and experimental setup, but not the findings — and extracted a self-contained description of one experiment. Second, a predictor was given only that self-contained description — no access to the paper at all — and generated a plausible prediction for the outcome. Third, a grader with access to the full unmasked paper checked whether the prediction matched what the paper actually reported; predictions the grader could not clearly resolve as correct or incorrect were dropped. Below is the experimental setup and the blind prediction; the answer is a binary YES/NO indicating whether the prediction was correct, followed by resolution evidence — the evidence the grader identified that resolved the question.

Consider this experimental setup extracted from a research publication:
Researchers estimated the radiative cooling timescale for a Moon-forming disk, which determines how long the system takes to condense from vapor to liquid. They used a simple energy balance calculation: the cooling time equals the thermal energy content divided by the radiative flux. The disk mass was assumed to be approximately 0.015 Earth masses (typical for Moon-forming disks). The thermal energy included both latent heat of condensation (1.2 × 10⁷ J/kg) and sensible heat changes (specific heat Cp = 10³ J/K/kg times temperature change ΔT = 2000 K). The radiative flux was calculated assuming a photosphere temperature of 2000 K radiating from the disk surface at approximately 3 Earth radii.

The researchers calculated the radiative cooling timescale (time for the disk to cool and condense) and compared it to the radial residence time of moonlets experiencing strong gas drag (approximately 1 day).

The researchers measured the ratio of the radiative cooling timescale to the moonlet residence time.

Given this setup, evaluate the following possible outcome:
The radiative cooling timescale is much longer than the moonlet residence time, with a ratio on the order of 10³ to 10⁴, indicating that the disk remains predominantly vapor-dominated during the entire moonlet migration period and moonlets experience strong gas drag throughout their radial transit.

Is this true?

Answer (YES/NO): YES